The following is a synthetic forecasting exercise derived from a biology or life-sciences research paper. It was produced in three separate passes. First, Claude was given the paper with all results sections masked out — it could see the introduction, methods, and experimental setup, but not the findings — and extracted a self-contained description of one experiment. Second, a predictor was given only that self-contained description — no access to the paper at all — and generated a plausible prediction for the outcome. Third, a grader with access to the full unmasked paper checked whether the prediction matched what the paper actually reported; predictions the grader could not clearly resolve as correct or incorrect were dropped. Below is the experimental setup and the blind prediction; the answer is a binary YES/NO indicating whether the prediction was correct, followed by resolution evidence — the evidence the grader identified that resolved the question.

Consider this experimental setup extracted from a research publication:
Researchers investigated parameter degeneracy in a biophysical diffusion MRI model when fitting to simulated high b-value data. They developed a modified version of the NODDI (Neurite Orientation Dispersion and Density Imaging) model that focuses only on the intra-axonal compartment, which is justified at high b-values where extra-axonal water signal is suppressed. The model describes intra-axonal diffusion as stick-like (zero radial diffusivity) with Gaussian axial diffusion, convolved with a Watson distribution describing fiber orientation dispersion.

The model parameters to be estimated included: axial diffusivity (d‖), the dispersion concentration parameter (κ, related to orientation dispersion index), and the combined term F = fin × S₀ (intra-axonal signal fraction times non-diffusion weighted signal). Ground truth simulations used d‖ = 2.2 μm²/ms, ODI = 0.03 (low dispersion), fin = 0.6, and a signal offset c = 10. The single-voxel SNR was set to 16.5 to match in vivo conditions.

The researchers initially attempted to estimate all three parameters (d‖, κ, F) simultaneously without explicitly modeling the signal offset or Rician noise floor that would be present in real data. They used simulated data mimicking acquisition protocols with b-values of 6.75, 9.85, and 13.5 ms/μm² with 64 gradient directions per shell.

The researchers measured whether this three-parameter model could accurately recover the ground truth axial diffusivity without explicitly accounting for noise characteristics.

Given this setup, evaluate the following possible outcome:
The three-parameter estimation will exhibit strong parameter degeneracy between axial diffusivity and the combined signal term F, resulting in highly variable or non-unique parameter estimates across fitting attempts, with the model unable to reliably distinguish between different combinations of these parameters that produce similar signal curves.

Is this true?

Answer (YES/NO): YES